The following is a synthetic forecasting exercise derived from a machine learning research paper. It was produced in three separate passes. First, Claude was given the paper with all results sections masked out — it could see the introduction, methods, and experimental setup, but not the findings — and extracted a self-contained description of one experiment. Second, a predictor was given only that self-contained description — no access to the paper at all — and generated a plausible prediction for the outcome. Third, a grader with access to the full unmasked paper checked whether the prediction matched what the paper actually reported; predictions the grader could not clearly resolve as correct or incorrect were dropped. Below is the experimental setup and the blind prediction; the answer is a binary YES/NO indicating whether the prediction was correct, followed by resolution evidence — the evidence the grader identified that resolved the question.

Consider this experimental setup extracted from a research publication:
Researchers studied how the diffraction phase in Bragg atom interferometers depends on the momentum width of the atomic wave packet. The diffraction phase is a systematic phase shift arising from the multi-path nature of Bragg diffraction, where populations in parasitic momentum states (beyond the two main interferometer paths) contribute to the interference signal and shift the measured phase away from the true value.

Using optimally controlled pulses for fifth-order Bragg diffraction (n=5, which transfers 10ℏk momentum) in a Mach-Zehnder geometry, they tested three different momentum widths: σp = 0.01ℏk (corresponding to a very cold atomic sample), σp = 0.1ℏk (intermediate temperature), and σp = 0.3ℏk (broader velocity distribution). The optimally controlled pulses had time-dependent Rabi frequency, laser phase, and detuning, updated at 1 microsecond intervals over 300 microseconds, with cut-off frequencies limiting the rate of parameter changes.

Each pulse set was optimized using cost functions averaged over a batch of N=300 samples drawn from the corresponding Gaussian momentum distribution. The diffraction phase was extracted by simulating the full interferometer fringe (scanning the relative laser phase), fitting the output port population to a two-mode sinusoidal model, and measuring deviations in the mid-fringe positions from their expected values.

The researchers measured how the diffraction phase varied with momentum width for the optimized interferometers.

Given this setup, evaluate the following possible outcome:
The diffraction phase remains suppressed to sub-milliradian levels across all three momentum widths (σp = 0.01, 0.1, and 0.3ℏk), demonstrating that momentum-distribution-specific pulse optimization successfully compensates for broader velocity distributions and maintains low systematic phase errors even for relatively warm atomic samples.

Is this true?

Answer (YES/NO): NO